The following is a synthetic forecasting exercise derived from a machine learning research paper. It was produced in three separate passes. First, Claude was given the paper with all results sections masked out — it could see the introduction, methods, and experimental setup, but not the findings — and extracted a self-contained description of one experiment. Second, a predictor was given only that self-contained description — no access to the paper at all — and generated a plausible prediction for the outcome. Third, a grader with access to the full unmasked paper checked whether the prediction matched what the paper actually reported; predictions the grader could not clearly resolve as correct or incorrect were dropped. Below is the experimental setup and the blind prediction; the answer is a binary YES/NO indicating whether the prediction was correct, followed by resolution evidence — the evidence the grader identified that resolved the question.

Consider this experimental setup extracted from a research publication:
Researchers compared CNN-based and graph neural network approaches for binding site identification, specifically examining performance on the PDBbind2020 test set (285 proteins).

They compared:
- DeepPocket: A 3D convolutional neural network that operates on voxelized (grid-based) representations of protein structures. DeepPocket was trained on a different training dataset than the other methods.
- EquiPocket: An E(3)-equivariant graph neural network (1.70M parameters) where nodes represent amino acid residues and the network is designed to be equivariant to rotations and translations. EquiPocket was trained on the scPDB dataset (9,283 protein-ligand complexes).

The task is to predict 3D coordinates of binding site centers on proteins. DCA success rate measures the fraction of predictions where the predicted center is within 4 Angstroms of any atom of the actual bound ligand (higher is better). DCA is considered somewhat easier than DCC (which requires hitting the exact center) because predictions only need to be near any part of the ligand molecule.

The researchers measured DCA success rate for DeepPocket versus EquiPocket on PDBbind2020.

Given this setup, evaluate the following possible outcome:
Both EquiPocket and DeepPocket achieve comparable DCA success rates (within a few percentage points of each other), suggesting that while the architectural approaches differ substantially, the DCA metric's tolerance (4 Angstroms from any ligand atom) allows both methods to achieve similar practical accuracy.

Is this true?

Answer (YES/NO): NO